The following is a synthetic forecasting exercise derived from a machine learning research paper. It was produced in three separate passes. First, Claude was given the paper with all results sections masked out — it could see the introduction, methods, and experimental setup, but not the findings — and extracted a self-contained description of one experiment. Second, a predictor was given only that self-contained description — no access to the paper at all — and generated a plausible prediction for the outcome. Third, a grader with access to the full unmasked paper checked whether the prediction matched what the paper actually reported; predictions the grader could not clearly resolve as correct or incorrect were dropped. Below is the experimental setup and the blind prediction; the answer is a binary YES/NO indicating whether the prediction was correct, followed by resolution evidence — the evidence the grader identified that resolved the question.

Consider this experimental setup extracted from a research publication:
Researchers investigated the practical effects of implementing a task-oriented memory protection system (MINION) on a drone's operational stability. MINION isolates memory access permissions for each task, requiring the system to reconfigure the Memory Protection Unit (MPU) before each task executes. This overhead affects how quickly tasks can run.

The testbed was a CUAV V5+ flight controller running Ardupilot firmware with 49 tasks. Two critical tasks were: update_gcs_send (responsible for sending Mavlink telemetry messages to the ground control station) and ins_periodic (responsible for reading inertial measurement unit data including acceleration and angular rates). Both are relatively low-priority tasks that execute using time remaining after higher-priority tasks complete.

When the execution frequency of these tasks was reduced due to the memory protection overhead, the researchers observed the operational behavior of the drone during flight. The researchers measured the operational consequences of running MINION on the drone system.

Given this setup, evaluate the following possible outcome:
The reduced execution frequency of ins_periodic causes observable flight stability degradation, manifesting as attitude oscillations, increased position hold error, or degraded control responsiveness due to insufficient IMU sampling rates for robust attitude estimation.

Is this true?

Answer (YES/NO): YES